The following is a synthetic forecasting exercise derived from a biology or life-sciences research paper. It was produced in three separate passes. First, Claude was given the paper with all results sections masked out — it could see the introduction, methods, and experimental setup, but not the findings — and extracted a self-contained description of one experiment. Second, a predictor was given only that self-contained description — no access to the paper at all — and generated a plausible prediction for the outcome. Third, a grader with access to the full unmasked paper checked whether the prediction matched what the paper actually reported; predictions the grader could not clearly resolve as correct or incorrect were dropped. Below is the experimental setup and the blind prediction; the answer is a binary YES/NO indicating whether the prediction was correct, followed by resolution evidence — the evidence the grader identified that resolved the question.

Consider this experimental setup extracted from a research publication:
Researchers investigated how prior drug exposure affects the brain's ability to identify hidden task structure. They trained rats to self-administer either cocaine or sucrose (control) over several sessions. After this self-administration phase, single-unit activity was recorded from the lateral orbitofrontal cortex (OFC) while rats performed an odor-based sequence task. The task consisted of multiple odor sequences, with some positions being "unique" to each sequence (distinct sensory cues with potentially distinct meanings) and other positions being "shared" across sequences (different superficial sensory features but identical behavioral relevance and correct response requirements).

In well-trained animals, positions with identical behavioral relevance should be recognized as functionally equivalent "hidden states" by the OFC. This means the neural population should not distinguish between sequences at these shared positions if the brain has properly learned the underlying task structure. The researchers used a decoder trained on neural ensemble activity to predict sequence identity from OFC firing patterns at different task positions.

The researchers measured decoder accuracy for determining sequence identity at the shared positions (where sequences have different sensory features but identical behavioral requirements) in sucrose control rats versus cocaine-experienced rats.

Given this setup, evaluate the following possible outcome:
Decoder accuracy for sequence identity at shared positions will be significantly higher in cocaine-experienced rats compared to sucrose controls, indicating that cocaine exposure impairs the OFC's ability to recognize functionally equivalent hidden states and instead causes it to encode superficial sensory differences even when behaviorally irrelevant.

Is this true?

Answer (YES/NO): YES